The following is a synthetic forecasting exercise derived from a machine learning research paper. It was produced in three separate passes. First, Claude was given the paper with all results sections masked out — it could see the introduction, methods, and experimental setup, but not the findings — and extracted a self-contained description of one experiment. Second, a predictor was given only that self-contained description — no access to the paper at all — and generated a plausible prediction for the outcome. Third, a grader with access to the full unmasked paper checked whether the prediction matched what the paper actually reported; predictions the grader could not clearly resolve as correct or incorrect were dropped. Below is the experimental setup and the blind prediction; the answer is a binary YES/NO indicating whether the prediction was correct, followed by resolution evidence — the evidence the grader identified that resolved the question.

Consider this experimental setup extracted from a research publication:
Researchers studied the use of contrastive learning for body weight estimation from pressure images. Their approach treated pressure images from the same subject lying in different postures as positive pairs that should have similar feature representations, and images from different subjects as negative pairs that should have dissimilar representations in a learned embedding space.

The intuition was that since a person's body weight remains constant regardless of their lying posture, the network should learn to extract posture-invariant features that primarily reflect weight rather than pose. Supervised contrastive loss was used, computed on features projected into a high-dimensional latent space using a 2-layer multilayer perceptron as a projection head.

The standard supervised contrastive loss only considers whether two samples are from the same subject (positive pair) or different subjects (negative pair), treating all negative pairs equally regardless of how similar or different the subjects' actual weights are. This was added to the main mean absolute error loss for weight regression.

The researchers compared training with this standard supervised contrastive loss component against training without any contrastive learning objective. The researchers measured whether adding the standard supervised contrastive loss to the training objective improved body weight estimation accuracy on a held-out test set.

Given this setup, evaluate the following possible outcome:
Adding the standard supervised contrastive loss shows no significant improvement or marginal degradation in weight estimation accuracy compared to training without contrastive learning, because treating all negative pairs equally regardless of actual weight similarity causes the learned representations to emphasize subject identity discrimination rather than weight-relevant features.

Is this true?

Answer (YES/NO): NO